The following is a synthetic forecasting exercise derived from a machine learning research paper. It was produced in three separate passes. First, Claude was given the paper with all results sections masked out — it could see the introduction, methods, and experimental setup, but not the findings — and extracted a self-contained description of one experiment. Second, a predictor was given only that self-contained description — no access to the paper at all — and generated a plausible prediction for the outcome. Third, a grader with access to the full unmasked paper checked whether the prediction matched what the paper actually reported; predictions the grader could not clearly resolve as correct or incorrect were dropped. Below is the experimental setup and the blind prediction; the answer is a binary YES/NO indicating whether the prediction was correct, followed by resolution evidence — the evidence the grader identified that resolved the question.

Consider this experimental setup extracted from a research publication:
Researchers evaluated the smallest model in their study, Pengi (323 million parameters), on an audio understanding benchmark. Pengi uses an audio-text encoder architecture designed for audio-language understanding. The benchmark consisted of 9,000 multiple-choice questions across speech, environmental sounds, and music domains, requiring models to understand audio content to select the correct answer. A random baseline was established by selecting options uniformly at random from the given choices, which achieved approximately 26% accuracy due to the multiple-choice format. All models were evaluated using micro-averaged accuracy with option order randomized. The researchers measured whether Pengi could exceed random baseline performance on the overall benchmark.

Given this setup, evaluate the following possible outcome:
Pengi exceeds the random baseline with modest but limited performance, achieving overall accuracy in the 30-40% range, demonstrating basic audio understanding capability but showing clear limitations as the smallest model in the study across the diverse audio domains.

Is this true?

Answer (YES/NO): NO